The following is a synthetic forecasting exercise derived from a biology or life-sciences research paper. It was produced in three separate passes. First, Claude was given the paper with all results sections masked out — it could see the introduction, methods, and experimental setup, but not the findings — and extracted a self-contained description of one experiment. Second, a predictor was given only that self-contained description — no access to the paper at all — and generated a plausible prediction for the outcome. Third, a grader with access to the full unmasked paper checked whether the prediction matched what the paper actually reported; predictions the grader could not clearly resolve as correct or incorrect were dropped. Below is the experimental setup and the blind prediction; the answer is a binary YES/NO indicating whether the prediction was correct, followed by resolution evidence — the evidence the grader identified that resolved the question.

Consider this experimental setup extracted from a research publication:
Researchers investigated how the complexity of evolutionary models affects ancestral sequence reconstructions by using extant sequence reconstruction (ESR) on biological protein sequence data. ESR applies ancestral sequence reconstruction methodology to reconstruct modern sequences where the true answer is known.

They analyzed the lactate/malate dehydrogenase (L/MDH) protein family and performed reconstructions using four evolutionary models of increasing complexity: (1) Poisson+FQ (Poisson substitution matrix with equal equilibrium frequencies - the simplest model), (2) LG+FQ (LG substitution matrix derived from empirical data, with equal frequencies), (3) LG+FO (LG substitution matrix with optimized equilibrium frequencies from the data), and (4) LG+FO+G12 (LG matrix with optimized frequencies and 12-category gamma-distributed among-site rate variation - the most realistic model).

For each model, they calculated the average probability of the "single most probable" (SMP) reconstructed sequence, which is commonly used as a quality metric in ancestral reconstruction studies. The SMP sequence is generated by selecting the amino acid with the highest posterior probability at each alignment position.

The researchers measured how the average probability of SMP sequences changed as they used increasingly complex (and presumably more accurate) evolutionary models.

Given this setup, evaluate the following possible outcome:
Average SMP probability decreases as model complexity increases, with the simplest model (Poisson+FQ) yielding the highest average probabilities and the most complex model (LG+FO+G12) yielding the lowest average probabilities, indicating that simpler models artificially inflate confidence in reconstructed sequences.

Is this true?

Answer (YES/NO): YES